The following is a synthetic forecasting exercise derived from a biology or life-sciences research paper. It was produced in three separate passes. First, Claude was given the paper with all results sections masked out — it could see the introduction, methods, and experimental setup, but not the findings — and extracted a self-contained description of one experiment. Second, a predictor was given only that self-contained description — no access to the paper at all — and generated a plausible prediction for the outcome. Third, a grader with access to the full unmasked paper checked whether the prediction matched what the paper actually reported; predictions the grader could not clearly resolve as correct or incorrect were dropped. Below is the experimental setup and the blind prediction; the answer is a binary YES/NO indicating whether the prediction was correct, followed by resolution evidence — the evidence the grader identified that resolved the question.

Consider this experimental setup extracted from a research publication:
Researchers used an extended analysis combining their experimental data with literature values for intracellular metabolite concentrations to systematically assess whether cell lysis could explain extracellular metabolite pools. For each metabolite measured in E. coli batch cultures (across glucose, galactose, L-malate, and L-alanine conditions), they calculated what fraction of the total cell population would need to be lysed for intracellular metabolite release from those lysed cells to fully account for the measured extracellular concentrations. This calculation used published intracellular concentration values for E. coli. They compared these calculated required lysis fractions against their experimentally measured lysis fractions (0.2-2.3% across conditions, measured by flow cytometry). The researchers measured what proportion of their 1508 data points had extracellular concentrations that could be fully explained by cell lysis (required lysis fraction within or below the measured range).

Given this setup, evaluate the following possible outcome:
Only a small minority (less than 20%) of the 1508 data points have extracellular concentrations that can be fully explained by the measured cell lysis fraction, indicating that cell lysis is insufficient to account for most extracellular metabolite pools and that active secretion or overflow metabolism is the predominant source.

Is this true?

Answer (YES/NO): YES